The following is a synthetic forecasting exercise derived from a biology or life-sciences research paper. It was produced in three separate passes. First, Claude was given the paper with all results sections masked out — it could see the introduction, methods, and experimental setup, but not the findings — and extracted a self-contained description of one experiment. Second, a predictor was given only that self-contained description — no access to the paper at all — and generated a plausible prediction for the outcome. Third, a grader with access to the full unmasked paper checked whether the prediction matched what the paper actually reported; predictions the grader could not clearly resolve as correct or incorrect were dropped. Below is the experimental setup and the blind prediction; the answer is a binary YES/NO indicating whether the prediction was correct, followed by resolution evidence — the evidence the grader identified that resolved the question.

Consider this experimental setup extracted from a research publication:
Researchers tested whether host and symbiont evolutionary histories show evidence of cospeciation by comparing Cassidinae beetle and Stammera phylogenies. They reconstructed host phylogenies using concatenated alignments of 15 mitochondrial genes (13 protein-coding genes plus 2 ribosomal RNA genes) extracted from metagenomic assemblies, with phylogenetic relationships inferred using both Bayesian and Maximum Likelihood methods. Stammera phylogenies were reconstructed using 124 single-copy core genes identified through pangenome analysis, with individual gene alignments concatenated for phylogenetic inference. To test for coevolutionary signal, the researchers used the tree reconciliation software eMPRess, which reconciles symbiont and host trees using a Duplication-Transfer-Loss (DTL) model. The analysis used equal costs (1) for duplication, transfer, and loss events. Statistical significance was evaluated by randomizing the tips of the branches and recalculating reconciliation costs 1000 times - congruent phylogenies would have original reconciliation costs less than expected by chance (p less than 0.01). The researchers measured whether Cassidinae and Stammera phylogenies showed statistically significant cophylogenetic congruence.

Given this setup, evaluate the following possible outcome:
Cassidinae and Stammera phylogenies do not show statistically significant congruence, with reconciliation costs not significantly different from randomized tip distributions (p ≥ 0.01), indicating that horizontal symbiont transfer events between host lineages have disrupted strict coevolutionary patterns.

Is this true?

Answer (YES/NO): NO